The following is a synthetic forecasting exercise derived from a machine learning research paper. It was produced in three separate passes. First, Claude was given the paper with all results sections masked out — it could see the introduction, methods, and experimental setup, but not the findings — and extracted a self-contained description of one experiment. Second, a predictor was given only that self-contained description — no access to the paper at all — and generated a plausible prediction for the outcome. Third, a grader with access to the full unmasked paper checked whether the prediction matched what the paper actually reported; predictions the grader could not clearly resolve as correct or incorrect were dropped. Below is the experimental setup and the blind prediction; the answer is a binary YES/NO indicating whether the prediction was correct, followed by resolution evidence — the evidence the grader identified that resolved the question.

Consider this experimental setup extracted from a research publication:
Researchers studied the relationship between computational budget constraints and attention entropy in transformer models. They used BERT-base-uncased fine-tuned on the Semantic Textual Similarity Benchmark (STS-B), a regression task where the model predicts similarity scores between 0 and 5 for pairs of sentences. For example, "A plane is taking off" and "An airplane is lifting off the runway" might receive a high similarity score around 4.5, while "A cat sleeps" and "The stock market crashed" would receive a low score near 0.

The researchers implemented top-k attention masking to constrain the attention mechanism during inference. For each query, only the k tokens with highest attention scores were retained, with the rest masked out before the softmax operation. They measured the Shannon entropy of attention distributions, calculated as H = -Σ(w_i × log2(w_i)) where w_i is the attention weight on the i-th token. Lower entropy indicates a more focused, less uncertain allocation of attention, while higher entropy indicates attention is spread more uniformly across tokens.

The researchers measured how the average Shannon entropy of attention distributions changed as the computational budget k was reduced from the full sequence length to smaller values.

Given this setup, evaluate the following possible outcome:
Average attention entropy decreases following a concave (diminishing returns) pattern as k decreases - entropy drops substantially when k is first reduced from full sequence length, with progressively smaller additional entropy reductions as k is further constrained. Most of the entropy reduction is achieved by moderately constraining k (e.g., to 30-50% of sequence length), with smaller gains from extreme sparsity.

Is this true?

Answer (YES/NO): NO